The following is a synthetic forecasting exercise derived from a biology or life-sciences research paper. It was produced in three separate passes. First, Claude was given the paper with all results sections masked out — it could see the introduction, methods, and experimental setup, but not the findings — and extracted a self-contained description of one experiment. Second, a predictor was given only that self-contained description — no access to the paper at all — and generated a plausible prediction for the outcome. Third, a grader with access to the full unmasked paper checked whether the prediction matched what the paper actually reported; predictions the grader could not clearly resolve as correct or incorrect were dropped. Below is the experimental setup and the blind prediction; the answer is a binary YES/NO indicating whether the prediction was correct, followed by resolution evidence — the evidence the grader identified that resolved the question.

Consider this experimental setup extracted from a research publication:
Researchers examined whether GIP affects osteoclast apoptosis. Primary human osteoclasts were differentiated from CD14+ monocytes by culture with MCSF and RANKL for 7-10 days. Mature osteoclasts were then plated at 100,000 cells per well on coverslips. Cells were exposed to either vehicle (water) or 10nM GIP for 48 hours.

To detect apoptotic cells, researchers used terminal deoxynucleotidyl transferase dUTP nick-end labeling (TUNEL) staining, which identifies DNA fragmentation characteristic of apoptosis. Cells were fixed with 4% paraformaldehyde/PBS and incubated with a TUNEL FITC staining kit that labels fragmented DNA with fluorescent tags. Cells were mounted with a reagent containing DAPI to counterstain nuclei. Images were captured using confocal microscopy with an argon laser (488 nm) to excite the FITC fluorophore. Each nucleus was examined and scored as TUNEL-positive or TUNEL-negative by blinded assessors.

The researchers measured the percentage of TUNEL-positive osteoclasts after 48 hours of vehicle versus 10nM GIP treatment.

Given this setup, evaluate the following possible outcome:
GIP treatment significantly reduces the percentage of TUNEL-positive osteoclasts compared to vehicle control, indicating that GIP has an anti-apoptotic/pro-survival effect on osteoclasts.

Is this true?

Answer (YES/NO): NO